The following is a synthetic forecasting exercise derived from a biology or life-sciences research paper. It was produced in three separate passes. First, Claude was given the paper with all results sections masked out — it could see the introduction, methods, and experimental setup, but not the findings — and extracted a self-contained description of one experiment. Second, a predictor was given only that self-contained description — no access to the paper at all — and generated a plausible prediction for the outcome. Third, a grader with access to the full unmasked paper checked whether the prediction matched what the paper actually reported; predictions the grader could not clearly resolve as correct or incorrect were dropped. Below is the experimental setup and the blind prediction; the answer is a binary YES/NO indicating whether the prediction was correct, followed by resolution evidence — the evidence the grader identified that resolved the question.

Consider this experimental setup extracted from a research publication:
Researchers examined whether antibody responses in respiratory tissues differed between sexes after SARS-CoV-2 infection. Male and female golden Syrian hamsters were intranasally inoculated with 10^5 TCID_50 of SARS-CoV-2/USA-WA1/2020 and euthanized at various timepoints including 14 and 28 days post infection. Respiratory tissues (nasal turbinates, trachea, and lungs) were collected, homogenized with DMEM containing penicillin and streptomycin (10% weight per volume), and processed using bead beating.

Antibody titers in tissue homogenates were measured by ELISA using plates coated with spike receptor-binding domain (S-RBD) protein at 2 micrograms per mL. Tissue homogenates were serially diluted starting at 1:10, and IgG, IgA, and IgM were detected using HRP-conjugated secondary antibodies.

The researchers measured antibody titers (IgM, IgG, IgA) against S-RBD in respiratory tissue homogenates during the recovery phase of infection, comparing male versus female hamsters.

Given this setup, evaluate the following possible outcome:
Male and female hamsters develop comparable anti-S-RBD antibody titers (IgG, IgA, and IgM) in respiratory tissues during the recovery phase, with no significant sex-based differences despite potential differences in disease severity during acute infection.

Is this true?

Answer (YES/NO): NO